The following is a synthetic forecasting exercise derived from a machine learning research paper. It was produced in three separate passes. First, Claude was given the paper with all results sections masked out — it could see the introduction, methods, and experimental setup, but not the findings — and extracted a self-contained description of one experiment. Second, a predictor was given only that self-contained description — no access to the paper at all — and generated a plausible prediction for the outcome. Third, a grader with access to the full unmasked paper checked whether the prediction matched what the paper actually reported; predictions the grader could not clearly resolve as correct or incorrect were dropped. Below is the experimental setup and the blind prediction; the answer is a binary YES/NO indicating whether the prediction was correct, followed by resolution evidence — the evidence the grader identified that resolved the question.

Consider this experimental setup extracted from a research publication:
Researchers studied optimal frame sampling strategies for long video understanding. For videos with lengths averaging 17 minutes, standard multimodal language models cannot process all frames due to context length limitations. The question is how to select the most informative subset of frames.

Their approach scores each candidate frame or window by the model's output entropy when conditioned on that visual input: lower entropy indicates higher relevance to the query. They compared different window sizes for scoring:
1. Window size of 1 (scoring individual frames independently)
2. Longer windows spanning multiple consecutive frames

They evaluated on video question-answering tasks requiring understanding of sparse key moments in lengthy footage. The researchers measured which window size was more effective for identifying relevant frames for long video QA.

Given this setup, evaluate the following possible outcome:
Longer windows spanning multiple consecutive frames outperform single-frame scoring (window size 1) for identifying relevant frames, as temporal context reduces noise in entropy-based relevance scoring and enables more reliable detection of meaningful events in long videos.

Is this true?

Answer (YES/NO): NO